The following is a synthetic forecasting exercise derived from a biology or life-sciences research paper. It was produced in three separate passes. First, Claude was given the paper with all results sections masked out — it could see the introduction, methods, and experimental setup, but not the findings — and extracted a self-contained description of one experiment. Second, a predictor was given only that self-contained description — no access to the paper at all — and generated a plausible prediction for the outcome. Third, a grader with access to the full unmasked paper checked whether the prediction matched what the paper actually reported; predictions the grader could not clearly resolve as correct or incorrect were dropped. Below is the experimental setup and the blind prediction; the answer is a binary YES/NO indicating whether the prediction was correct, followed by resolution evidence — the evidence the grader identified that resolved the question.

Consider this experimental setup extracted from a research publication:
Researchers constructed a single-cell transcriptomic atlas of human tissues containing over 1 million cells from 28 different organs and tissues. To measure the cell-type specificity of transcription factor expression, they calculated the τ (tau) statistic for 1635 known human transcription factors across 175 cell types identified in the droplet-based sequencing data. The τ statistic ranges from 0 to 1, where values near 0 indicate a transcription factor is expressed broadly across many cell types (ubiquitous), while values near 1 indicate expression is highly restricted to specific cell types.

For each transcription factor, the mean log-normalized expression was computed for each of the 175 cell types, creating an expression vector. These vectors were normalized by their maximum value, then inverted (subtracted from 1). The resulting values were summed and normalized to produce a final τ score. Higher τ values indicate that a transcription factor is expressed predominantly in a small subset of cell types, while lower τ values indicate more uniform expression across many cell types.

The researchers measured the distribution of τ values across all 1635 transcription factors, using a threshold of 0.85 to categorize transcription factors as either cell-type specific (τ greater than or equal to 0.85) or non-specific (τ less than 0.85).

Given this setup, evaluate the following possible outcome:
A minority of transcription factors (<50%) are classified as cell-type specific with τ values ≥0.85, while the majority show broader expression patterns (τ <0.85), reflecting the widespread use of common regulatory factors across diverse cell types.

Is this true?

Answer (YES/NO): NO